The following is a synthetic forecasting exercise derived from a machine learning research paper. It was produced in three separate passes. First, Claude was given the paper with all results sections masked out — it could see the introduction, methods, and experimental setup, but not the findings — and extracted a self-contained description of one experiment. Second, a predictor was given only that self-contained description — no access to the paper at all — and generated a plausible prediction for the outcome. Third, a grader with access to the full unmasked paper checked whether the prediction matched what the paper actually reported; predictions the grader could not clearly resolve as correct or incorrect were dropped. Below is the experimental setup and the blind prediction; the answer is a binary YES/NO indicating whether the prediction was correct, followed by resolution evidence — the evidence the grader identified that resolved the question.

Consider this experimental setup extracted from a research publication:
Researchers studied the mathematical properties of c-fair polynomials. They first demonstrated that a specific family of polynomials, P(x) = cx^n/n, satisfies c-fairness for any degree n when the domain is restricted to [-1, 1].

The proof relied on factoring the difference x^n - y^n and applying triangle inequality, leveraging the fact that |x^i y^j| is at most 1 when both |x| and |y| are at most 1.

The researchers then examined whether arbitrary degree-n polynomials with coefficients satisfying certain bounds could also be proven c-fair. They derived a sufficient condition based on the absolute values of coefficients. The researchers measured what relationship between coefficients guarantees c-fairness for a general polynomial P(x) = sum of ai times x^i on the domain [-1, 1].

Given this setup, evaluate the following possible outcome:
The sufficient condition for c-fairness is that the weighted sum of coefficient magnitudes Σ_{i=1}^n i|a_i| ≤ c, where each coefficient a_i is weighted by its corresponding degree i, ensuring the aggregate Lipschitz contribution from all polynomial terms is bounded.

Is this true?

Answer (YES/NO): YES